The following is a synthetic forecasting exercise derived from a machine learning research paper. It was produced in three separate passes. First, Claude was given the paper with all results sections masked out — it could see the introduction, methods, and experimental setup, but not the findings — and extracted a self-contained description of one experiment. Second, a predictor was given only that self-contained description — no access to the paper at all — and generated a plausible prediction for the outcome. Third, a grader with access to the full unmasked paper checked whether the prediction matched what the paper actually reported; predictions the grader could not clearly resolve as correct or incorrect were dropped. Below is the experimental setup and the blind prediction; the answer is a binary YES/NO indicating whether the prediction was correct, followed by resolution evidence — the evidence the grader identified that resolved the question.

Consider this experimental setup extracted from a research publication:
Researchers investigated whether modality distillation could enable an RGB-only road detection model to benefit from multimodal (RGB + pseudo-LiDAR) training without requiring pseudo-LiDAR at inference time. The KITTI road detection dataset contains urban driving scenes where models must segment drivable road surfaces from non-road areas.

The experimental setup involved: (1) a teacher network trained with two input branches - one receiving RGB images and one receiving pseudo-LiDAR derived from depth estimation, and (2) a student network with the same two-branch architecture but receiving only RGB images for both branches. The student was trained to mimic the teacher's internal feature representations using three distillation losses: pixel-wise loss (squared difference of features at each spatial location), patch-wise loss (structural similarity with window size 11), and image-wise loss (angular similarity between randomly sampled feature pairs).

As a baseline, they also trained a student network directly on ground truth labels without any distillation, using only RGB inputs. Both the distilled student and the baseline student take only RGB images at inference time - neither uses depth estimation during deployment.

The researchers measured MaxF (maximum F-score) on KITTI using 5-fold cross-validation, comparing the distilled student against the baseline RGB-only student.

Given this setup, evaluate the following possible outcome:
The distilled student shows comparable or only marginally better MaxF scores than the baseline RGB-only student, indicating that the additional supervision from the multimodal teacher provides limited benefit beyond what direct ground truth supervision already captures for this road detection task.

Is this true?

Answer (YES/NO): NO